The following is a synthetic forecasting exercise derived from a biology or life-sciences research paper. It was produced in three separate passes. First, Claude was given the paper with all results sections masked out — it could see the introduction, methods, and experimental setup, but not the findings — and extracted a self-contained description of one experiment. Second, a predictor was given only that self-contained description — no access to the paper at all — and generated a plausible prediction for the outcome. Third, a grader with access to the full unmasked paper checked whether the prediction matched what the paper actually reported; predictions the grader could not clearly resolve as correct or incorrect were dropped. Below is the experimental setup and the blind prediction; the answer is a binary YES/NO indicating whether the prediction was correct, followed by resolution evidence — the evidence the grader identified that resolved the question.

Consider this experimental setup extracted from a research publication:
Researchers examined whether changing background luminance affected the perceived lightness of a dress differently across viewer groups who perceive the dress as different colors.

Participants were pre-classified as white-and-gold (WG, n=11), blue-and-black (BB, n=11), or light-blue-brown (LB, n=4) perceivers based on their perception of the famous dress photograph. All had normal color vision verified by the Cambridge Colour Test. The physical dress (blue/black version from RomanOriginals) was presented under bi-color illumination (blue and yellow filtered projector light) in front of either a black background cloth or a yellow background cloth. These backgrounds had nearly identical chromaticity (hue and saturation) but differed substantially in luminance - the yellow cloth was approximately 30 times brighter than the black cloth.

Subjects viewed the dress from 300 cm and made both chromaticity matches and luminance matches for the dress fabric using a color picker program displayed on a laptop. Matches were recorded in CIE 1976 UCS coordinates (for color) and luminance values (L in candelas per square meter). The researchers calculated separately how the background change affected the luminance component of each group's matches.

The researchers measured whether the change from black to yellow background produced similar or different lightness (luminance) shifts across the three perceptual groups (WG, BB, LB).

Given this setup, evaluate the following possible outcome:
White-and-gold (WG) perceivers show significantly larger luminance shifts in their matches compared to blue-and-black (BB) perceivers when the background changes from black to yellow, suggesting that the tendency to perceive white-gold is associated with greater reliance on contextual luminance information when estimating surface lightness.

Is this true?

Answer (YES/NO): NO